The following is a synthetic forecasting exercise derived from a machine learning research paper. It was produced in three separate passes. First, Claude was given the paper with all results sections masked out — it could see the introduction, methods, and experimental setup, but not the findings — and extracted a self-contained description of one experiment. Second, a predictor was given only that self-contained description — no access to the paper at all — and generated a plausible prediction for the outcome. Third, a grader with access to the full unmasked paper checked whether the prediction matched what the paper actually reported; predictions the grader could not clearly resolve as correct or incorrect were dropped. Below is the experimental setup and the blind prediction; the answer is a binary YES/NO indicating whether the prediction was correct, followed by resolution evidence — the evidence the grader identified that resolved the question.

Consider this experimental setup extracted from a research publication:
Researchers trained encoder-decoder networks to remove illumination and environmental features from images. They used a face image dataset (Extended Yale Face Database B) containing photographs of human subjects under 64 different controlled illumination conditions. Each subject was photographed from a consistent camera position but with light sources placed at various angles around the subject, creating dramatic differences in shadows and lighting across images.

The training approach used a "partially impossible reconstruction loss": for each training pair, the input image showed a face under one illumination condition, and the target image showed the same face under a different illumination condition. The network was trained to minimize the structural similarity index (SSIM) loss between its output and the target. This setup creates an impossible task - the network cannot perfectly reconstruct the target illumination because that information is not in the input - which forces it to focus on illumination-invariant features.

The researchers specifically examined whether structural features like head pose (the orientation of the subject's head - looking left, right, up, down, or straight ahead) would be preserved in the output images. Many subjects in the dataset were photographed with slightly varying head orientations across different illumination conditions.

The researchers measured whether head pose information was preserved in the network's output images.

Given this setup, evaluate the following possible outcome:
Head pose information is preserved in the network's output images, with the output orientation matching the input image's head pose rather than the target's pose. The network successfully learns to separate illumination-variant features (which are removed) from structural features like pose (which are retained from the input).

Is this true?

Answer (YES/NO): YES